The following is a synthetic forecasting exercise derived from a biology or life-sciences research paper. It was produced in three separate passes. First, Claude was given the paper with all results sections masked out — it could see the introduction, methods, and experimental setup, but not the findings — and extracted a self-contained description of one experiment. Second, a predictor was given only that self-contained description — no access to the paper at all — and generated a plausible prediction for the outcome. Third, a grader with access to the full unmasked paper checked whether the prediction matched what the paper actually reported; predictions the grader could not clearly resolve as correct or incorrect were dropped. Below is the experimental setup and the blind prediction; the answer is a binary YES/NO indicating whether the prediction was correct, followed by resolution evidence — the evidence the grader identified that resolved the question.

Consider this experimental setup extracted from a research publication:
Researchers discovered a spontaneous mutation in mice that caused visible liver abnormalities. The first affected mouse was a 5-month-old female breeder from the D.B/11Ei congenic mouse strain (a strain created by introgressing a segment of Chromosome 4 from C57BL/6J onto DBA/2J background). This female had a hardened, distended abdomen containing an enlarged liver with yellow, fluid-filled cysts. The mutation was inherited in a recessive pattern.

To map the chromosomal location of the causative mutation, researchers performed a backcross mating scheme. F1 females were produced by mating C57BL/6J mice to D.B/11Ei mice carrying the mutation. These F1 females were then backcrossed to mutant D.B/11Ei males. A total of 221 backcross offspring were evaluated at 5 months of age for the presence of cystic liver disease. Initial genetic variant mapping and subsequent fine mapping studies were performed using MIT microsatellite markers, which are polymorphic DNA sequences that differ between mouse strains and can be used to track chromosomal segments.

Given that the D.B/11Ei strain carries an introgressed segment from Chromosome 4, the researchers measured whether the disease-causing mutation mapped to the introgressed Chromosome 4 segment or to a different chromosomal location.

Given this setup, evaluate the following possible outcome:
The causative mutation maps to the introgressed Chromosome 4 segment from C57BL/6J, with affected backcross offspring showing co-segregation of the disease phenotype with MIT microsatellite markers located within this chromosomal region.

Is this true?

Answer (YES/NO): NO